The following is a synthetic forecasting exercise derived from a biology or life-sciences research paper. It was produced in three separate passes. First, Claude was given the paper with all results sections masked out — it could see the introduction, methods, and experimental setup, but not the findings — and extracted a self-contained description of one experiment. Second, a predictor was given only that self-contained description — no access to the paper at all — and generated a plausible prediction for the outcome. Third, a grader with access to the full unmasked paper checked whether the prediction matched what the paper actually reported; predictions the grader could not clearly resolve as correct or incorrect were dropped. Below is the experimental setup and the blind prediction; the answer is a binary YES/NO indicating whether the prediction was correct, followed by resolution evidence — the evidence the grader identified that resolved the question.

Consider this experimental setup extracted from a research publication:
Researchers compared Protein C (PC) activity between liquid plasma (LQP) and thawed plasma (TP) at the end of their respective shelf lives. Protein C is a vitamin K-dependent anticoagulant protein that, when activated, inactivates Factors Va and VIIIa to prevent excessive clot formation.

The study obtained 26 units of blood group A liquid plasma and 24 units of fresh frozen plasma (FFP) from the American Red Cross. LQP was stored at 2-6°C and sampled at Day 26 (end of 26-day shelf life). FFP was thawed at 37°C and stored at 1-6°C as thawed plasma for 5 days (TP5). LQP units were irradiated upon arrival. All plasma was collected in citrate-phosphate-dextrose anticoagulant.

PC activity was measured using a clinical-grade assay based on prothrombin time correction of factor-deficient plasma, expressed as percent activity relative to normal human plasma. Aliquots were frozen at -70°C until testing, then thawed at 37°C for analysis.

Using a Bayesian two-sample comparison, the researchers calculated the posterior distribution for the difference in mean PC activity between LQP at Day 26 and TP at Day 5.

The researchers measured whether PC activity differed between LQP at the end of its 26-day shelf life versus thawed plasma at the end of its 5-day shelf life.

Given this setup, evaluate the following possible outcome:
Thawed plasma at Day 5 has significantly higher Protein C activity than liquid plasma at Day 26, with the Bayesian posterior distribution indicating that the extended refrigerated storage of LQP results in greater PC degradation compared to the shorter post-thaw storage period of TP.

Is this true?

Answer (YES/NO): NO